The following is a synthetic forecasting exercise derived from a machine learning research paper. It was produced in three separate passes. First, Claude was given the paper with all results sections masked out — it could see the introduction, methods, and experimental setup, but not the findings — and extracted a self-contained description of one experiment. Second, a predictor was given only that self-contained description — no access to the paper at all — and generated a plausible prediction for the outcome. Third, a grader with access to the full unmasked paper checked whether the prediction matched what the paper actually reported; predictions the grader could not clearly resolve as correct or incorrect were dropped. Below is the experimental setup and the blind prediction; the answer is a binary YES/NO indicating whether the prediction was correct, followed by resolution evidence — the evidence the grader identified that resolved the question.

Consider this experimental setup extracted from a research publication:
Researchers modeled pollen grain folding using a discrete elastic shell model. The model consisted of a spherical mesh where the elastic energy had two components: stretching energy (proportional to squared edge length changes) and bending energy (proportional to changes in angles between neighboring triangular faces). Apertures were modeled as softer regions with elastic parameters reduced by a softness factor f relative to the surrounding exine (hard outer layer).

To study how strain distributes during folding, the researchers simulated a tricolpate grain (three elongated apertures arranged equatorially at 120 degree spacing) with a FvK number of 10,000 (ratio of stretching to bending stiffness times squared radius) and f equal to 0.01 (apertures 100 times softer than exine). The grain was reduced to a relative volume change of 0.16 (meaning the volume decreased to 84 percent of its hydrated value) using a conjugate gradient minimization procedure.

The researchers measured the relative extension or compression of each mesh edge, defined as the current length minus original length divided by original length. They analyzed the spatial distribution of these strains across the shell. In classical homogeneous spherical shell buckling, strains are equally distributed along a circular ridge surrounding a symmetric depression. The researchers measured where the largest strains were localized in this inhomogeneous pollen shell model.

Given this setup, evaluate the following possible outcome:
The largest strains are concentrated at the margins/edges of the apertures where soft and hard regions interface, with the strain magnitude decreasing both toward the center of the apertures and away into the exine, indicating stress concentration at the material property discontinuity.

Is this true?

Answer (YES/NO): NO